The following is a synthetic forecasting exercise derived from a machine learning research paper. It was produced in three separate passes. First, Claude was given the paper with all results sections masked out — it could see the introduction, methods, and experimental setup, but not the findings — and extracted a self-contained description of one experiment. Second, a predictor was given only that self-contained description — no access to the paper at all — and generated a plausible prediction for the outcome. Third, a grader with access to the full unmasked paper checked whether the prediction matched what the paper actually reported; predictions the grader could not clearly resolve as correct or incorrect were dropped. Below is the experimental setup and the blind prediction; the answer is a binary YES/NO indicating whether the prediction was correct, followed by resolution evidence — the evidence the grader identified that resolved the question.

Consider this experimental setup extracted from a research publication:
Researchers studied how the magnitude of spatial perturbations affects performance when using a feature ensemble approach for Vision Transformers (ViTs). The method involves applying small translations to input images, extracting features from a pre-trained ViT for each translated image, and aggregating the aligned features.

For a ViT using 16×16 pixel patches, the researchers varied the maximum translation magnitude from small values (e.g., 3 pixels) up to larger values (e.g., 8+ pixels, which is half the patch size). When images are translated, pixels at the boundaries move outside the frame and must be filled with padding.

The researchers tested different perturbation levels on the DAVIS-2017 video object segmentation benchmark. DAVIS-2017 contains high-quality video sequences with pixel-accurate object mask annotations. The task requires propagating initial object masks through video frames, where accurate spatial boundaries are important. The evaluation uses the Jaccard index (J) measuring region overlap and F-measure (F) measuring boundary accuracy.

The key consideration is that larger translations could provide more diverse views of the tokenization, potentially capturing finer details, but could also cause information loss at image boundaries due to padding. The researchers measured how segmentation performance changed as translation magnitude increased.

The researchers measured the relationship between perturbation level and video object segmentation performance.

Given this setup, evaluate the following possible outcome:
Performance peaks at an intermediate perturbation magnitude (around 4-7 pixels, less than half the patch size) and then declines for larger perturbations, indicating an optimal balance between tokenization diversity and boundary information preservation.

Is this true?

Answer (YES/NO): NO